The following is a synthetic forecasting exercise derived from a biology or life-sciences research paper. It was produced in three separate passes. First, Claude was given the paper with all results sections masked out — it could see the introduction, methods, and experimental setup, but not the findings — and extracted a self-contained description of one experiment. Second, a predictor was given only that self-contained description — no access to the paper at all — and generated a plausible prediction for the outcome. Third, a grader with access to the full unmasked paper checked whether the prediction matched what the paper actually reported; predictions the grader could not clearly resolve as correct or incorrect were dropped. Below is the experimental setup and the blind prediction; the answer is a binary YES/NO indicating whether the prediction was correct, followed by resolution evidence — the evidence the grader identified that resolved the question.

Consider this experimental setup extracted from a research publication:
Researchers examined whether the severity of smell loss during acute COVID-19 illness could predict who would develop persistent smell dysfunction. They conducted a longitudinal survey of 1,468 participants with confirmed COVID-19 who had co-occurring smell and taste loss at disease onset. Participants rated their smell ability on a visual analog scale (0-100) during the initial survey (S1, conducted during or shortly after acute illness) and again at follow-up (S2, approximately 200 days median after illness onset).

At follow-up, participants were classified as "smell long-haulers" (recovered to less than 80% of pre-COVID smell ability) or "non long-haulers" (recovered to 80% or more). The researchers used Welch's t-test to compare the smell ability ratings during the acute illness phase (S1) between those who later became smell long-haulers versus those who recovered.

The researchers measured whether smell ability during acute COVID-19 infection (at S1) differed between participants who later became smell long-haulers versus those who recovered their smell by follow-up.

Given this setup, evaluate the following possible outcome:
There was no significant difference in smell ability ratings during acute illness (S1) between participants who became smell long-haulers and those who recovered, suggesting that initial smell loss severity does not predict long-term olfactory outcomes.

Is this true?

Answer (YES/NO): NO